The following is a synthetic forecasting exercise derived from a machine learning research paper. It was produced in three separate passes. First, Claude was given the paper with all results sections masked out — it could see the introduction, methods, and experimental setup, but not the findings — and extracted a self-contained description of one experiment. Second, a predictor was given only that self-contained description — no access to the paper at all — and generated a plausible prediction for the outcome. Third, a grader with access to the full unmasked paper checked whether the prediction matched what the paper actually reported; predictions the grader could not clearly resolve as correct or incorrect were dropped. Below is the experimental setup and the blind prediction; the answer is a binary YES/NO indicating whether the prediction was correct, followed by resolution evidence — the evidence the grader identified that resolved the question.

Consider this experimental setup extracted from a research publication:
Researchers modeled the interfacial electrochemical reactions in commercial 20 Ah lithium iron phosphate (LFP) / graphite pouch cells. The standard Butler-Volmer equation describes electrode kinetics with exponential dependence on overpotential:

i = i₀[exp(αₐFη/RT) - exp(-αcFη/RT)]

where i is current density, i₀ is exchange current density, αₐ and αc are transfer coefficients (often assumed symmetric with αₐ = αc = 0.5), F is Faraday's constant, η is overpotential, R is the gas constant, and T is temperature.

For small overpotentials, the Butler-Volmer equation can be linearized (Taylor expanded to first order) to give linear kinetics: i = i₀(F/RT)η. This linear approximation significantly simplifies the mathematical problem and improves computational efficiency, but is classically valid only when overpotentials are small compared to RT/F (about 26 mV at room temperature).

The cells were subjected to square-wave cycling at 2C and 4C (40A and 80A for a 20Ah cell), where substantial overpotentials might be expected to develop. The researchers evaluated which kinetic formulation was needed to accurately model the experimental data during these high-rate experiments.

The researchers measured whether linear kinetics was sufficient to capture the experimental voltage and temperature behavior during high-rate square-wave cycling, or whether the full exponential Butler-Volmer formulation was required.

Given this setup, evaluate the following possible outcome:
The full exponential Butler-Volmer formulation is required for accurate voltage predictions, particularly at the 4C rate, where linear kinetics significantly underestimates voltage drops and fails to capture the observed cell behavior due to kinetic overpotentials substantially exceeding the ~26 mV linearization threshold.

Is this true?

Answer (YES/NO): NO